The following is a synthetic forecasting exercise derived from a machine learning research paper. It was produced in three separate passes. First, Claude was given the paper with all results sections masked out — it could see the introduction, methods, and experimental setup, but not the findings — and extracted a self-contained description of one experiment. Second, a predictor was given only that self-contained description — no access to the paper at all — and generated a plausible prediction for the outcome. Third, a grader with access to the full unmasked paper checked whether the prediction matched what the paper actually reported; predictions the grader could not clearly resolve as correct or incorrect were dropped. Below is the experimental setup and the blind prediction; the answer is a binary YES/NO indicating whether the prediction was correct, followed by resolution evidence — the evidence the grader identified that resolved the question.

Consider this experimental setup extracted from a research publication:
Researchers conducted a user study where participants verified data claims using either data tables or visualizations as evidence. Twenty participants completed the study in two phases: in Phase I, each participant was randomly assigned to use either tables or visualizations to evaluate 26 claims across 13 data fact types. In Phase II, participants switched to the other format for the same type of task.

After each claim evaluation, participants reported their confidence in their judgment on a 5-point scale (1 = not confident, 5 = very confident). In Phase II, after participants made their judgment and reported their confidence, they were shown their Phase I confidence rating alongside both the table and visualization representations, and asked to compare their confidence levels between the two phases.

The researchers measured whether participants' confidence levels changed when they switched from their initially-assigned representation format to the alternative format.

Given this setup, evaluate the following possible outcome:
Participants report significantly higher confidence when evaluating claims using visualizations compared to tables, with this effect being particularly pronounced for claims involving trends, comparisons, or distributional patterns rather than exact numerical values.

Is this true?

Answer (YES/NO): NO